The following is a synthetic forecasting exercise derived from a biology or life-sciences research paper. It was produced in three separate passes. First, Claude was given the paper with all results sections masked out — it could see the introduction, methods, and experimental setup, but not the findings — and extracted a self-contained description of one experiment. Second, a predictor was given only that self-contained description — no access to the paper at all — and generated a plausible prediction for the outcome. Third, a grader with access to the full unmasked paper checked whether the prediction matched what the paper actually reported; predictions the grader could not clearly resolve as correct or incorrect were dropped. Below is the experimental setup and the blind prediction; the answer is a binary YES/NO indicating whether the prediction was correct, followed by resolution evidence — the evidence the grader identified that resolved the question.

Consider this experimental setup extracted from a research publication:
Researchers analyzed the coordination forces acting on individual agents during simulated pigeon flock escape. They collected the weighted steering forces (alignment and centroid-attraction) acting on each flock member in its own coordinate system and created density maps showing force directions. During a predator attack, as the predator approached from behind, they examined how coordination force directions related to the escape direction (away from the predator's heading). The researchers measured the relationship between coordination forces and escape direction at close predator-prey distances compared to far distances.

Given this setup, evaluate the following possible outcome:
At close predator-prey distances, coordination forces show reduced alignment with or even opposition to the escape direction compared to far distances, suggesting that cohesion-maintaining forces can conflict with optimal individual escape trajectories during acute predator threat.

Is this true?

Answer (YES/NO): NO